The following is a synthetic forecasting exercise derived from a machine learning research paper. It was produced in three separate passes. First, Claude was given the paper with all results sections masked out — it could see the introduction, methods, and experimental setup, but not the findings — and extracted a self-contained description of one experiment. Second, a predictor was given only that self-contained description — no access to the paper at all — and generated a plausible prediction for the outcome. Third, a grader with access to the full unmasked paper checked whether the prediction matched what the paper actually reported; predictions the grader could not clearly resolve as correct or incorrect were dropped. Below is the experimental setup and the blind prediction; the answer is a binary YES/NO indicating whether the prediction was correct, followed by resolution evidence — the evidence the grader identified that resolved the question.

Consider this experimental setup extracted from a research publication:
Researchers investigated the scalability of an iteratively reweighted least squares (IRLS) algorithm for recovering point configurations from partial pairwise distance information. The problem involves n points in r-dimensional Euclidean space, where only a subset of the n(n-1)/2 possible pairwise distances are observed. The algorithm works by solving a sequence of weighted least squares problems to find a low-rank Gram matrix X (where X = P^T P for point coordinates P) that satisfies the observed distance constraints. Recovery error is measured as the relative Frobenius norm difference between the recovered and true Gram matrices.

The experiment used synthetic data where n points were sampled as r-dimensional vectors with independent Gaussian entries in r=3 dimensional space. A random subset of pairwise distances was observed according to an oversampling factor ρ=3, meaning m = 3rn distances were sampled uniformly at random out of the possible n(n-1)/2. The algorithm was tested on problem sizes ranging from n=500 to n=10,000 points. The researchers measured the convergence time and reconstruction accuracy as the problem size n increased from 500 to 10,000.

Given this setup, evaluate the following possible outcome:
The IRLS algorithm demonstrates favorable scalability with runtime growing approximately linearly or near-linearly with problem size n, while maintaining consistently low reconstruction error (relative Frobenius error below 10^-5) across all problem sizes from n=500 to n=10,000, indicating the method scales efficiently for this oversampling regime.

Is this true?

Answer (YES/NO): NO